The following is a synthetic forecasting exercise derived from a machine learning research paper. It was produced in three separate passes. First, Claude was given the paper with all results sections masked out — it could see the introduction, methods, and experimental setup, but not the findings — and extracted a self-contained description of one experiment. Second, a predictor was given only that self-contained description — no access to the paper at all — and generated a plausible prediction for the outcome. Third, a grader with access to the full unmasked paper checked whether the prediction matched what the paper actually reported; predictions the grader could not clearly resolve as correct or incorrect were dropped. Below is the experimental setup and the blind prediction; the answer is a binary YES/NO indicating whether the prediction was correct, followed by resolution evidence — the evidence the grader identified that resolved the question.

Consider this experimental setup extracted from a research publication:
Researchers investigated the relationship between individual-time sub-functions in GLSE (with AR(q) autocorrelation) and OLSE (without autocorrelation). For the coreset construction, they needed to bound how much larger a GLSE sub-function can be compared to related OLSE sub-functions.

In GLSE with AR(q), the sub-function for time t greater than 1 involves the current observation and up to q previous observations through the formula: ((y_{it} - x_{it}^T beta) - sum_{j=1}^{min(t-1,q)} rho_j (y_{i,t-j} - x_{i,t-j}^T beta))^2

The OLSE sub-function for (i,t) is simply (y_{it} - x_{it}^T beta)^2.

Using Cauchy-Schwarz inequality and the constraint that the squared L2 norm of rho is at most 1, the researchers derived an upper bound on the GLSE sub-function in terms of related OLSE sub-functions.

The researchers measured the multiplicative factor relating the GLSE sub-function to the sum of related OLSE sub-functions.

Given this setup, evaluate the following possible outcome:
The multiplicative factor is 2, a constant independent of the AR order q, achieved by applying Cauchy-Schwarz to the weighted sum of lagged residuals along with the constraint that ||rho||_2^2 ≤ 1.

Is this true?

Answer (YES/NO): YES